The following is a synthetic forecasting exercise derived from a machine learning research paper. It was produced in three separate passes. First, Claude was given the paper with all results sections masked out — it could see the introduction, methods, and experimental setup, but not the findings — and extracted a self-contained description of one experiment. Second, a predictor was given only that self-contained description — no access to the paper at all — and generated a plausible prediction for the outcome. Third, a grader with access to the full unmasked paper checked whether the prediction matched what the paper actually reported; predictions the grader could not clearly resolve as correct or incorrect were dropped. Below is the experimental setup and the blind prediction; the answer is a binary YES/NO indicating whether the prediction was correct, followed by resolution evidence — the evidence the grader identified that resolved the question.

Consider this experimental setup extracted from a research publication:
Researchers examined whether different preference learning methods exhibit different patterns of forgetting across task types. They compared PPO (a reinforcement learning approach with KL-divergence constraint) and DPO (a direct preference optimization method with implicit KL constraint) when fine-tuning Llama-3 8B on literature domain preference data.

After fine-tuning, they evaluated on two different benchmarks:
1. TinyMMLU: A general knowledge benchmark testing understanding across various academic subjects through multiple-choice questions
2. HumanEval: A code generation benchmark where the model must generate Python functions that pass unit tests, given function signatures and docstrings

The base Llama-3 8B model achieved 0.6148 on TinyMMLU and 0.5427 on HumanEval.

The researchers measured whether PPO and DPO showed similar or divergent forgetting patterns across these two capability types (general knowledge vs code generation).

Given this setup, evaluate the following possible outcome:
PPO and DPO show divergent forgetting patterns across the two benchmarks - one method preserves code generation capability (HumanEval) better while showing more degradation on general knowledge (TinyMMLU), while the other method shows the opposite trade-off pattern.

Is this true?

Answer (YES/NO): YES